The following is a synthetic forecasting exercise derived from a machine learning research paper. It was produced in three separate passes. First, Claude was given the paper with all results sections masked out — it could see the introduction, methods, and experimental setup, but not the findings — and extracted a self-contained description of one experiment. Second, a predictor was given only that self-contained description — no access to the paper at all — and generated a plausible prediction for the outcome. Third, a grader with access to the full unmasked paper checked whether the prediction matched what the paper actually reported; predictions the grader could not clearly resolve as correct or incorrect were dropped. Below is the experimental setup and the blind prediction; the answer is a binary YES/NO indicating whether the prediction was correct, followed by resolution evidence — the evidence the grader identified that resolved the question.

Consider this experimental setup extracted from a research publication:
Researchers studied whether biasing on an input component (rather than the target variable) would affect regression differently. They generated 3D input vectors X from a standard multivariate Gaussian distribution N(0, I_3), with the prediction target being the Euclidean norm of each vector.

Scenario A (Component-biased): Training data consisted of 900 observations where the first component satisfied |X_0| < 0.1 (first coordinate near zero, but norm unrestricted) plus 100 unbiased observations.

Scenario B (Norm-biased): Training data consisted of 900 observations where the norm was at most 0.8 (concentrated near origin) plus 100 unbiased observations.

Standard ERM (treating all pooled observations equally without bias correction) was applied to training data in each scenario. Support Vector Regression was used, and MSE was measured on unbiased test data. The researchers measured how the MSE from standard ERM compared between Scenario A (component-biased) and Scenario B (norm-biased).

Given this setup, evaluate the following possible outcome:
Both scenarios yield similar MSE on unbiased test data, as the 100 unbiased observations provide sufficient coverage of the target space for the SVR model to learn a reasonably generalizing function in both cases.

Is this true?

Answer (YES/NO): NO